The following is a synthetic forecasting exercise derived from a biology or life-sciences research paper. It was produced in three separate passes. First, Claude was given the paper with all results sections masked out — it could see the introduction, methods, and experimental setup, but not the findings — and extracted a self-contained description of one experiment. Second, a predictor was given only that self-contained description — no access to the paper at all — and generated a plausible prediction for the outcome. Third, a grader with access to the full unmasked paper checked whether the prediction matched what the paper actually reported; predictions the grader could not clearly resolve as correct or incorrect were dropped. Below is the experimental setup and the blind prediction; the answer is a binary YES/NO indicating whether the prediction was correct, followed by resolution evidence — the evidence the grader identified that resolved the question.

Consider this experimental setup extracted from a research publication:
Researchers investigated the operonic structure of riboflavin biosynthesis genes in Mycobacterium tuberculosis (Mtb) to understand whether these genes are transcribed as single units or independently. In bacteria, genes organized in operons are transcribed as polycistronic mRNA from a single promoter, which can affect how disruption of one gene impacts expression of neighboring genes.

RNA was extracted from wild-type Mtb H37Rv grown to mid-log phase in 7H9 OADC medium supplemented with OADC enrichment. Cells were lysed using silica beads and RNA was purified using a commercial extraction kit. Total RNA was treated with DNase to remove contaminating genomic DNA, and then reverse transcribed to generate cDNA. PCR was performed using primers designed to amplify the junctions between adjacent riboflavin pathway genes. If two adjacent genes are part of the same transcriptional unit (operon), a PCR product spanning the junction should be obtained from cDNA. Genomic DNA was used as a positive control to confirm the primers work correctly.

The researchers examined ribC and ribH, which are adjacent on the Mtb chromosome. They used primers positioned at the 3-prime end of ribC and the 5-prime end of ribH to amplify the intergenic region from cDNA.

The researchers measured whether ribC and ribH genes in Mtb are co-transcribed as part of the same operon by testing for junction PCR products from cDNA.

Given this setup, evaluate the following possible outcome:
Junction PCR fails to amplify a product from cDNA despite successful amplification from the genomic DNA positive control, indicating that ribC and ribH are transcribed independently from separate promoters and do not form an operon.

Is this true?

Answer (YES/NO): NO